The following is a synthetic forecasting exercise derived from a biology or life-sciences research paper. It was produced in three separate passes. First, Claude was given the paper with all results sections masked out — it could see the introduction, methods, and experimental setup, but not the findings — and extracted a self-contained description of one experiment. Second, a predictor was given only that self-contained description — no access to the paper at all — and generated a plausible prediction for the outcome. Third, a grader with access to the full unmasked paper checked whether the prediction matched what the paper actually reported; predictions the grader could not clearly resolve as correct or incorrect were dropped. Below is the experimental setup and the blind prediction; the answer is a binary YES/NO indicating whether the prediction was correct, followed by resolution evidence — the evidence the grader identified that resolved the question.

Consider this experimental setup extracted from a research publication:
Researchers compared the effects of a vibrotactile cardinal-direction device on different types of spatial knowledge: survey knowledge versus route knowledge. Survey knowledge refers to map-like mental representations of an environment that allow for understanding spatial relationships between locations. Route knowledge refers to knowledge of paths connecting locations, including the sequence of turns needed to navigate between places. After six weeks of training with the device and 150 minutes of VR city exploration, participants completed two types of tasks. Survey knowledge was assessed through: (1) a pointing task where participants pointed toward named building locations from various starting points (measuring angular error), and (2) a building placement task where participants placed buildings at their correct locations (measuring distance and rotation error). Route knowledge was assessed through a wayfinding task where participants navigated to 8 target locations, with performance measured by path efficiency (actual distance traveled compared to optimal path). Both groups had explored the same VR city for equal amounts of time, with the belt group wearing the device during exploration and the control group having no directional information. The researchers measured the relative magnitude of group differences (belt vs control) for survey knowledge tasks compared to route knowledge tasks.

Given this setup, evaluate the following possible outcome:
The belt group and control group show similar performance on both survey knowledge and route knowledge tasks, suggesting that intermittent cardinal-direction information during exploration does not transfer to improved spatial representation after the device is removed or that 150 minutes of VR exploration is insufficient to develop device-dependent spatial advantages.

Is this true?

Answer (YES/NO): NO